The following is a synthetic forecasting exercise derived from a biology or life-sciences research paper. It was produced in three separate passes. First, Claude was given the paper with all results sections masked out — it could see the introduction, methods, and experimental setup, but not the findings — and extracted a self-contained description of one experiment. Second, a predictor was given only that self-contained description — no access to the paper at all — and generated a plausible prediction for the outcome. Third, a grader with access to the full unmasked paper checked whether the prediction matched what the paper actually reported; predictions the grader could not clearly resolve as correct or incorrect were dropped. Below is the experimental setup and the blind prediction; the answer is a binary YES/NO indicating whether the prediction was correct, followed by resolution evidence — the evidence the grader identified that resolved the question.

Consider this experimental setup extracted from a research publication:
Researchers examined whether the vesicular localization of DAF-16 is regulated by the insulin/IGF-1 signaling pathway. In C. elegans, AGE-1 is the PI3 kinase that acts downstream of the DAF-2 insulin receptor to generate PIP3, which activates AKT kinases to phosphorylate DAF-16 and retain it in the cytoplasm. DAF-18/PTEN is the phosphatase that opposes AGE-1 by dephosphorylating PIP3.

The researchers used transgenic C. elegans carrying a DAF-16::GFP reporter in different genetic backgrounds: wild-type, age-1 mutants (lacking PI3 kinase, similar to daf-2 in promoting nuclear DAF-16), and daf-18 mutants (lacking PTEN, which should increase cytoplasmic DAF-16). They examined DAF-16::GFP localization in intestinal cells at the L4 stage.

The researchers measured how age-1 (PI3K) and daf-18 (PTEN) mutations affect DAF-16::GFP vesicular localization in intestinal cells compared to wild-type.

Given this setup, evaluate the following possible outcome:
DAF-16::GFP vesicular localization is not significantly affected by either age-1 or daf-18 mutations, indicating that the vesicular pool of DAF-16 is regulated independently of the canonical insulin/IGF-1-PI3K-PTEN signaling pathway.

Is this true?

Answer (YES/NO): NO